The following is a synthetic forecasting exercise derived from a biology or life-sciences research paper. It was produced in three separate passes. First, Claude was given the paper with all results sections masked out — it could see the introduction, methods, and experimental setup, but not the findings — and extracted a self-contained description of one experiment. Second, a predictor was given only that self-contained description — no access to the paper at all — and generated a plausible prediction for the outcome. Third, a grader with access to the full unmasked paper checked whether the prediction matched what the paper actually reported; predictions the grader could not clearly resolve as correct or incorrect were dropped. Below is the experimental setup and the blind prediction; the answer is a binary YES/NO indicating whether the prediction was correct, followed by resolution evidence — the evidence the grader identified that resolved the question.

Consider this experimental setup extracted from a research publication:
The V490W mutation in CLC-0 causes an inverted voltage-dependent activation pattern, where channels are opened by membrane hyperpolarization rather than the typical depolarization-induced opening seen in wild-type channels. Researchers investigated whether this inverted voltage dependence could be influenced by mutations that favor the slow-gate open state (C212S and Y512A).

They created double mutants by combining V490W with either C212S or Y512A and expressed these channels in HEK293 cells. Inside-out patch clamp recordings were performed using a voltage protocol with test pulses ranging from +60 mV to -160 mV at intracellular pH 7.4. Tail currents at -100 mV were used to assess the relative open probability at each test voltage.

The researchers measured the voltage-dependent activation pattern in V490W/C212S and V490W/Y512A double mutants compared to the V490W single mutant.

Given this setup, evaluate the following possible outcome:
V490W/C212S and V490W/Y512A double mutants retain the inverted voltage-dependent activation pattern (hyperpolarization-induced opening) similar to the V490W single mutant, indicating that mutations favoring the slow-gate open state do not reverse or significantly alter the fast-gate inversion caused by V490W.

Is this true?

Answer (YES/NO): NO